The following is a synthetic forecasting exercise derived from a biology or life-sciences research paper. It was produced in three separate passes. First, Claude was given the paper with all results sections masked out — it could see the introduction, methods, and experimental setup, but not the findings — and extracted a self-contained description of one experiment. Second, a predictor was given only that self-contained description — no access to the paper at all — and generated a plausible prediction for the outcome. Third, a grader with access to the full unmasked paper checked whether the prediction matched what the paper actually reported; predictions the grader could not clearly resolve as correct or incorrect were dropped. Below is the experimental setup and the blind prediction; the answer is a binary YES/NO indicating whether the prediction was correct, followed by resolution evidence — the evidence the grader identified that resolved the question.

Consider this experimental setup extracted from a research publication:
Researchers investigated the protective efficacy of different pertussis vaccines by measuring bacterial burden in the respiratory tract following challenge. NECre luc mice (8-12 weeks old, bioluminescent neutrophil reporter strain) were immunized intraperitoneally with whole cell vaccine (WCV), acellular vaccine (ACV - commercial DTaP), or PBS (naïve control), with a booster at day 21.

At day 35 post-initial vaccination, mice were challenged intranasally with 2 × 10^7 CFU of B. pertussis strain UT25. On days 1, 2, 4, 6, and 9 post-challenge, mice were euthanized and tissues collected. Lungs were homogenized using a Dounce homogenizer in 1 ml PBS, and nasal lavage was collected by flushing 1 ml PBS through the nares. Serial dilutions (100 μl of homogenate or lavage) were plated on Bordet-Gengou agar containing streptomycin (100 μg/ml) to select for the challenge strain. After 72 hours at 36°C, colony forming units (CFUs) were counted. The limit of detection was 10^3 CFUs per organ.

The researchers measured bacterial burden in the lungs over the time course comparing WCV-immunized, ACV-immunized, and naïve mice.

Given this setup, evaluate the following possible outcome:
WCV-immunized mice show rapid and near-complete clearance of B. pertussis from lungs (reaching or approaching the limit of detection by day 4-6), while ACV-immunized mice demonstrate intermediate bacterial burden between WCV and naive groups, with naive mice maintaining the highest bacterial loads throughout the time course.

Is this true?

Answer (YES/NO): NO